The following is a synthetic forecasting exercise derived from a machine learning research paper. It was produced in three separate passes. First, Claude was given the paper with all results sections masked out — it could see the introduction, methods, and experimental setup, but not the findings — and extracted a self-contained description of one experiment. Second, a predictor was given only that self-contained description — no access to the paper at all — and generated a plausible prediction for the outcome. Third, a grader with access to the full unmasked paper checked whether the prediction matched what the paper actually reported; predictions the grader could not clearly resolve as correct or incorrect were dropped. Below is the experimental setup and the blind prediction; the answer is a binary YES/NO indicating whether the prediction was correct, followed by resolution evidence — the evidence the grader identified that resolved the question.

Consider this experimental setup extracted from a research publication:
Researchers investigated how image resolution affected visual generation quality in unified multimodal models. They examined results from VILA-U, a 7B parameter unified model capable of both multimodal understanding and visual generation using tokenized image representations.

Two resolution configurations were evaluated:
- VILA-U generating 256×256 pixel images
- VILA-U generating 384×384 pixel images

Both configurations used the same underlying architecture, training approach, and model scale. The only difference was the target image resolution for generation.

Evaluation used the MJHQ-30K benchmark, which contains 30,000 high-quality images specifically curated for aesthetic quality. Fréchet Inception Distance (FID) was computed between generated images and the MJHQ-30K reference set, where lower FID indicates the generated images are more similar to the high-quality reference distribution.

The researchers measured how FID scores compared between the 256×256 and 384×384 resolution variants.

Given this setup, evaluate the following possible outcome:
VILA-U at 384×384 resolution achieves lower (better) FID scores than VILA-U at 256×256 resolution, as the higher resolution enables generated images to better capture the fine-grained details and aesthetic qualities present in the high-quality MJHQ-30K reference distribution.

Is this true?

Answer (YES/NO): YES